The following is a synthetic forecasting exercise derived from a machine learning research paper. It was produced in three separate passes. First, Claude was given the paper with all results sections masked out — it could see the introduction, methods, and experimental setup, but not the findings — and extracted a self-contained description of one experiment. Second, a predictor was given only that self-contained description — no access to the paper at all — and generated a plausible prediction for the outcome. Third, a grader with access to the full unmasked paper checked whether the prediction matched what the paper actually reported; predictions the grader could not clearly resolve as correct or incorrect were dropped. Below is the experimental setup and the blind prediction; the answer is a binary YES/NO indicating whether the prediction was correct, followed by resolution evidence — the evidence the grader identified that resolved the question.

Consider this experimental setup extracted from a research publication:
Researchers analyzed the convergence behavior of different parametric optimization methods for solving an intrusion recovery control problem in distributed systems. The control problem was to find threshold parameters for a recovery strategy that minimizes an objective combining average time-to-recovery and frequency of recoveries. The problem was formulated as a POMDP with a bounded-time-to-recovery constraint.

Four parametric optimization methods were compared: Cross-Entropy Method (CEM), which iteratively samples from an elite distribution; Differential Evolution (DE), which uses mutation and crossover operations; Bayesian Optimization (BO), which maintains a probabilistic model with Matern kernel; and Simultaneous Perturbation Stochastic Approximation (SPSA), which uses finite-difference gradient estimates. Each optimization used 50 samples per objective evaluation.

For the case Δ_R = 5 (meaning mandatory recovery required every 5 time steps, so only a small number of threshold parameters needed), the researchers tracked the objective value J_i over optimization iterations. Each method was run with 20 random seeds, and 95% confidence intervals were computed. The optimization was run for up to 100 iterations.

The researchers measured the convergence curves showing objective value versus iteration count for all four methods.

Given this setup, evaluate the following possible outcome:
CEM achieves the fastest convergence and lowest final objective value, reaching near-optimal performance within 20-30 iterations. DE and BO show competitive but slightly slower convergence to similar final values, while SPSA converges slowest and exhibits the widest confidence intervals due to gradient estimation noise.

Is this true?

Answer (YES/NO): NO